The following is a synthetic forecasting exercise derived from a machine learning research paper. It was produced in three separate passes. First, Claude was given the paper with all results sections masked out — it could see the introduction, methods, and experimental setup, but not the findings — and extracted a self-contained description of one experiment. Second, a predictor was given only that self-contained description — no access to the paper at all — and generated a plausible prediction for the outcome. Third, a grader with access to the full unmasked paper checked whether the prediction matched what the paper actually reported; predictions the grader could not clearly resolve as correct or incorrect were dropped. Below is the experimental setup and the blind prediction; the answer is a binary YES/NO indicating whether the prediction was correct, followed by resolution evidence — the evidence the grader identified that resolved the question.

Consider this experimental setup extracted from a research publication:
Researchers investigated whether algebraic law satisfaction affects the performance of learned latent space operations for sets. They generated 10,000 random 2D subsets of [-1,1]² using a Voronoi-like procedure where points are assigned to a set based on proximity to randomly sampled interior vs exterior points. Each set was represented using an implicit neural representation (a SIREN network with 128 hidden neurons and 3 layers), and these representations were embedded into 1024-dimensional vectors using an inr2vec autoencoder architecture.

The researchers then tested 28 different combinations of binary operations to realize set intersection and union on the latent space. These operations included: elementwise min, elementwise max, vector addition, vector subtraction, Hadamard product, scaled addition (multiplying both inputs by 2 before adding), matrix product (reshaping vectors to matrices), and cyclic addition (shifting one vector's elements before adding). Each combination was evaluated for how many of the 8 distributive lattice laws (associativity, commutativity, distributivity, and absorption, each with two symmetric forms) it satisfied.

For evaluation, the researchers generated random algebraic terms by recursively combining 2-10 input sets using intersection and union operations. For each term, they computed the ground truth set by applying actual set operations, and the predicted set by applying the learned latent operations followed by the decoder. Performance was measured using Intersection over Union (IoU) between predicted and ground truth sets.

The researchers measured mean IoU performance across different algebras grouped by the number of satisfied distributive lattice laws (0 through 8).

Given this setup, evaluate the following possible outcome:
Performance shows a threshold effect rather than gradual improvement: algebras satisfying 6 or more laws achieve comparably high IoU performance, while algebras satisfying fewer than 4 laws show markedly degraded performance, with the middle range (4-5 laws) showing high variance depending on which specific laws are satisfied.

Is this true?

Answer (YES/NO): NO